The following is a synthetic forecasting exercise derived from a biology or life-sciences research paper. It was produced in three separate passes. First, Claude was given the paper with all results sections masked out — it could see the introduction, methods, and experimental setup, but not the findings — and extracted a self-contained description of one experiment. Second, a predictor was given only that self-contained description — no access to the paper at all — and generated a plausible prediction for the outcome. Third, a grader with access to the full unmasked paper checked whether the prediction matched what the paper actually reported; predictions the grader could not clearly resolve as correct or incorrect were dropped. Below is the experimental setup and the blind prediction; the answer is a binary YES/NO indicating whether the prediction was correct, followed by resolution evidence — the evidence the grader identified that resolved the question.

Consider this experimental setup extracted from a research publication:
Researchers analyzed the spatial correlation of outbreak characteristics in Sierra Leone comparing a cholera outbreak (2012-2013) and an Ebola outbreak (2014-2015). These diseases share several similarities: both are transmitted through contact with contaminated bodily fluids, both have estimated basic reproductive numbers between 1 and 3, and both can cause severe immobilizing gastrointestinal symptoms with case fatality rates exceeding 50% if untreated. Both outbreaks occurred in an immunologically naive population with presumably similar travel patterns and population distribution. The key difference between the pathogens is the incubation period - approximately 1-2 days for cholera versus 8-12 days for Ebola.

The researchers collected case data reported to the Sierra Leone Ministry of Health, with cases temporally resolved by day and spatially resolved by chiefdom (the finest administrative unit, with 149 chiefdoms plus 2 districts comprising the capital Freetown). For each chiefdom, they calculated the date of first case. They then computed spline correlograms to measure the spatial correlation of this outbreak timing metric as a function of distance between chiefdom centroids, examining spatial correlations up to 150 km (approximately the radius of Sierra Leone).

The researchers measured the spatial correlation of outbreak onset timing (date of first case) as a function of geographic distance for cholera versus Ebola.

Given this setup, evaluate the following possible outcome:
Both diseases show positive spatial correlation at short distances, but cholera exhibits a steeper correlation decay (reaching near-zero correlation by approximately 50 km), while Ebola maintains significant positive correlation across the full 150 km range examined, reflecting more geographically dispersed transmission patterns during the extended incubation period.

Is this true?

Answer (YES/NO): NO